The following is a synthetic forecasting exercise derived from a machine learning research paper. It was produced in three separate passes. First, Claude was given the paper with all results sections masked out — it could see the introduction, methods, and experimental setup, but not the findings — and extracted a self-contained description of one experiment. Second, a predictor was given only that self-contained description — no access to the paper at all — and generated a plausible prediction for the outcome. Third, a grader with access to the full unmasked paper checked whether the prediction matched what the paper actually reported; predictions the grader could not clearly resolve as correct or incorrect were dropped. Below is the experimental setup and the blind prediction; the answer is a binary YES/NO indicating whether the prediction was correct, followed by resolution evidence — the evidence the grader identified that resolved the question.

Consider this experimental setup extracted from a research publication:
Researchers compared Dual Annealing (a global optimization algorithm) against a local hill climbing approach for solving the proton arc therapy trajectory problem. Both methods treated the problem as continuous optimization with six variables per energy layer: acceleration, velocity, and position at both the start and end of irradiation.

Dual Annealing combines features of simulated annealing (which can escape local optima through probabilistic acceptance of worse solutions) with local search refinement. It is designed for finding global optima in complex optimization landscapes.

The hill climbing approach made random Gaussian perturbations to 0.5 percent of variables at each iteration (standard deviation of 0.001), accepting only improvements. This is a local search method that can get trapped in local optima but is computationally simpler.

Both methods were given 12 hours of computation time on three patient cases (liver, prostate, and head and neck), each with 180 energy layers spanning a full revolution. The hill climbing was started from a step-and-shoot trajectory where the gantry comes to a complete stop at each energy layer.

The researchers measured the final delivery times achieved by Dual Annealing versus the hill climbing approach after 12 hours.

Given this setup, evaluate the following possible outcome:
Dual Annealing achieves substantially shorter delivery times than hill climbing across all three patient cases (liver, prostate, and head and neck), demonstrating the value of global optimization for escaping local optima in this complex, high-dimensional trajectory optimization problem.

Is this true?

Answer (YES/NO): NO